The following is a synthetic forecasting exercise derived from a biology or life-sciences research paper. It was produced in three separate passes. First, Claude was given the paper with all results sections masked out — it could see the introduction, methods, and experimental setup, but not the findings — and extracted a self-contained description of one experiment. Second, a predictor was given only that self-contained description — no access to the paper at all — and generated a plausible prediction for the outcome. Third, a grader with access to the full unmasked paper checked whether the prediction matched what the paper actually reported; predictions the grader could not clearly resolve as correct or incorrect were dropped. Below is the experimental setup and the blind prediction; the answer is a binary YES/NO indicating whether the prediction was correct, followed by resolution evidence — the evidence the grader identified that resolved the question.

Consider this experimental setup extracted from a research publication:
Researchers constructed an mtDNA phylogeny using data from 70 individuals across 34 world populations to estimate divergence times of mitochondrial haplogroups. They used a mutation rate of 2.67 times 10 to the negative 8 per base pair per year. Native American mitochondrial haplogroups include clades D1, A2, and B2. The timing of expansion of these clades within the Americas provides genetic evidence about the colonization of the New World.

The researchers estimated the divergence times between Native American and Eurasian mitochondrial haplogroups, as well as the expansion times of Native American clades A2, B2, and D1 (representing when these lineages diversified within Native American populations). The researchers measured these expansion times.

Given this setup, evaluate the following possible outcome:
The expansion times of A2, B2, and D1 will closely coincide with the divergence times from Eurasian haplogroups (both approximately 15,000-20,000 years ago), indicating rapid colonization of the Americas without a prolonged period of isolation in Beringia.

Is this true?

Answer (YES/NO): NO